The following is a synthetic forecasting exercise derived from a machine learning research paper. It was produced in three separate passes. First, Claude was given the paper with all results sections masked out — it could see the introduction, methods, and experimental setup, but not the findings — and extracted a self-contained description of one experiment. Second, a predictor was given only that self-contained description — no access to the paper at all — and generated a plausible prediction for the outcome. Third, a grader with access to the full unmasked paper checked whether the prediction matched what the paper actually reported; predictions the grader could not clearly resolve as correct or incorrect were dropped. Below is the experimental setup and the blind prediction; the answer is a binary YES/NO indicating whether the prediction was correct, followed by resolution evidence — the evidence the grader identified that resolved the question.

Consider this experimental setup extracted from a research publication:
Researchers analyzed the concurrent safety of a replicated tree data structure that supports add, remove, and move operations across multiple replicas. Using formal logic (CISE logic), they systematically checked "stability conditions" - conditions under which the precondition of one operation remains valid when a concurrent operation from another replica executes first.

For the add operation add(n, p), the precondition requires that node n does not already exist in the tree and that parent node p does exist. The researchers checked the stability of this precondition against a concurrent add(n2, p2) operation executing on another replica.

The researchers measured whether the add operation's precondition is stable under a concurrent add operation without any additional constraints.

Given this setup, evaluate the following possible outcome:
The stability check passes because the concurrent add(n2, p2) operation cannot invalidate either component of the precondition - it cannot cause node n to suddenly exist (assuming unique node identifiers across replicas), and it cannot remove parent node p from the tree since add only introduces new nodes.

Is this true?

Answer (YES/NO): NO